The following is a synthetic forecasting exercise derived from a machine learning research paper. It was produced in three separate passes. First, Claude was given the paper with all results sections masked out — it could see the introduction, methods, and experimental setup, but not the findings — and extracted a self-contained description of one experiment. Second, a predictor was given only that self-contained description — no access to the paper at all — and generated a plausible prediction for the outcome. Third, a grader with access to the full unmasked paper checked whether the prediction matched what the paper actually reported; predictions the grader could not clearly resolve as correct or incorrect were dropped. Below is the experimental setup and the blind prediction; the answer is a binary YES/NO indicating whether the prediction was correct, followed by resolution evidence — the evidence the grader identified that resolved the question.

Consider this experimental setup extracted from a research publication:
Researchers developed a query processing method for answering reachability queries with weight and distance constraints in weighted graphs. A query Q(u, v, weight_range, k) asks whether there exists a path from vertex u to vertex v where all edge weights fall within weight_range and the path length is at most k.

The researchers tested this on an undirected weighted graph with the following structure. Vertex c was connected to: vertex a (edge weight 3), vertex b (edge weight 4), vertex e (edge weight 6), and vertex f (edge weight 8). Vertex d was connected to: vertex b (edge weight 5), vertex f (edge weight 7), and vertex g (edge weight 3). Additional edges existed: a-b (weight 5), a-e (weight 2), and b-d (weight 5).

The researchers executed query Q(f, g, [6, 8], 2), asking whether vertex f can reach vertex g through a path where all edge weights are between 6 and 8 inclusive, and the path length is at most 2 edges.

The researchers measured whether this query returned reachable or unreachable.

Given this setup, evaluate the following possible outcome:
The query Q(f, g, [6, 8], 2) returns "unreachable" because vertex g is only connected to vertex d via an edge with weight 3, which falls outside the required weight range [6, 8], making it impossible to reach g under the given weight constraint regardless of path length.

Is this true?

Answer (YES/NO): YES